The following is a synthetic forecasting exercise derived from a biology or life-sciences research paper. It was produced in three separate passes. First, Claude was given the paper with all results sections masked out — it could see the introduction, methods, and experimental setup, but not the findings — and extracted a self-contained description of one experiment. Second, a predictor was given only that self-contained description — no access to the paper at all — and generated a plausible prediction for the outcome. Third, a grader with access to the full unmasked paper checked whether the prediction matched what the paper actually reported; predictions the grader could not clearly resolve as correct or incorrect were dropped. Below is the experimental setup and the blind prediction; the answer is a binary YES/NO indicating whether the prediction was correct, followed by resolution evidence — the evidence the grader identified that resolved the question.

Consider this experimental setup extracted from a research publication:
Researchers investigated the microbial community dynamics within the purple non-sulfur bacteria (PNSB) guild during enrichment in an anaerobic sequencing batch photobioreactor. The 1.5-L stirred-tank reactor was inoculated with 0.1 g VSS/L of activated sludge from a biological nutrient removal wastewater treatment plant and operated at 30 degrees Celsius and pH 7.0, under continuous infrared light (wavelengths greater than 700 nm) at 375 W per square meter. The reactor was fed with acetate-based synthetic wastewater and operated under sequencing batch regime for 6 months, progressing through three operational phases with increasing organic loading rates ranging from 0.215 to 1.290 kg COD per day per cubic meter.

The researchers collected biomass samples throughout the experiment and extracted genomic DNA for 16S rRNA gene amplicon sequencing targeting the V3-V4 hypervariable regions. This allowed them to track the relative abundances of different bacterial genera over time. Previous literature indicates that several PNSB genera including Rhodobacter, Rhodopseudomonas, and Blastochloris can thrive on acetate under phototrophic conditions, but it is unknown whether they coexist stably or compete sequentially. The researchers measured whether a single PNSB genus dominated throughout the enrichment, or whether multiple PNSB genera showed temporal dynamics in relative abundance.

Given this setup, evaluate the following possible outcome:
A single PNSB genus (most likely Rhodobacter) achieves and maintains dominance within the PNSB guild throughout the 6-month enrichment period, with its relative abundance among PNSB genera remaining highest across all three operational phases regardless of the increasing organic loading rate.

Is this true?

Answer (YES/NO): NO